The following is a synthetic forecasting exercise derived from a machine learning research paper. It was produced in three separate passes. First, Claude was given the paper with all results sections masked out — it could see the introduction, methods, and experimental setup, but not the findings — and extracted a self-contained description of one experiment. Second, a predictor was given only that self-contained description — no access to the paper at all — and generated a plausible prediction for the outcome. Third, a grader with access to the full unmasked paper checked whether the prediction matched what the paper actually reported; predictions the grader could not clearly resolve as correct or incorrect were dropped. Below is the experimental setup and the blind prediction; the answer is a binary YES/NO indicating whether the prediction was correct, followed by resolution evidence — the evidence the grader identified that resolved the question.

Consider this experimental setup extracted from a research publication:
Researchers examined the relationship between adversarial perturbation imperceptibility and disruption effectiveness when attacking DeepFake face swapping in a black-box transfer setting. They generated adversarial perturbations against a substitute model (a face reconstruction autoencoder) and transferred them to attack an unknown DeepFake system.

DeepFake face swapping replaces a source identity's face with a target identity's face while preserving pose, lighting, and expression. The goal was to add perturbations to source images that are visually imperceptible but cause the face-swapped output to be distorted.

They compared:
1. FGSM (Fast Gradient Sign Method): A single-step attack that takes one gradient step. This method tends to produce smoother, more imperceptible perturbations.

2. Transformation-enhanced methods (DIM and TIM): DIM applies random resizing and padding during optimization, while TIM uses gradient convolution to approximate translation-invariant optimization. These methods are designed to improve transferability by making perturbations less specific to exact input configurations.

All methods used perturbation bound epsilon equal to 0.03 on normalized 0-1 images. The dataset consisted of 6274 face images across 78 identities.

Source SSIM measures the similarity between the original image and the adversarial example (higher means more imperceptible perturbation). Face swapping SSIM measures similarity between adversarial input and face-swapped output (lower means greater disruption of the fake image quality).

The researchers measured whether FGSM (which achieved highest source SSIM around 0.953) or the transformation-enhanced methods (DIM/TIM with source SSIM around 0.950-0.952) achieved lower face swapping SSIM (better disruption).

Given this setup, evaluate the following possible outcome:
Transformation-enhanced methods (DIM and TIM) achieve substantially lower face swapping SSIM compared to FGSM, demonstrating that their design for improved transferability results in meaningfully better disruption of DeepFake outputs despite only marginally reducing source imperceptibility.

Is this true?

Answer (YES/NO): YES